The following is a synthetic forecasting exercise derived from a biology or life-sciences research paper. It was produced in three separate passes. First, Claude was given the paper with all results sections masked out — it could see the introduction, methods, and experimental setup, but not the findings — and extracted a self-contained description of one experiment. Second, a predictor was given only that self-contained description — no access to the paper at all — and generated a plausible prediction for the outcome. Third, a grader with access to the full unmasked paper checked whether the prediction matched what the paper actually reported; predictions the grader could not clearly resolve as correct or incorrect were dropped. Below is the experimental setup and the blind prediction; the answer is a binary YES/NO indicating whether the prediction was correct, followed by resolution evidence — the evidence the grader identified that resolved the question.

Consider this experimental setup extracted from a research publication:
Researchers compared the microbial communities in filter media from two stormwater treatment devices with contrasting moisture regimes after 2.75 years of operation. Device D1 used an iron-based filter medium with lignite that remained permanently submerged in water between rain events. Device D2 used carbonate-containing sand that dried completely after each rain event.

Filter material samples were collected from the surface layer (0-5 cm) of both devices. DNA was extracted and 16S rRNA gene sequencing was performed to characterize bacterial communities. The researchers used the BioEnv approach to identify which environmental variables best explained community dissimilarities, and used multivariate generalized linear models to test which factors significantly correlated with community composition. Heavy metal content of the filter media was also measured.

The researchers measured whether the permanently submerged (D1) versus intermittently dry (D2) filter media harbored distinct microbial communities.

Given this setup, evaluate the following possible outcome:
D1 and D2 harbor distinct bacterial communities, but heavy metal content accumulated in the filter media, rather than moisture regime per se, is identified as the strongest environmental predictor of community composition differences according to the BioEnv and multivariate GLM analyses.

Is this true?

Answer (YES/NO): NO